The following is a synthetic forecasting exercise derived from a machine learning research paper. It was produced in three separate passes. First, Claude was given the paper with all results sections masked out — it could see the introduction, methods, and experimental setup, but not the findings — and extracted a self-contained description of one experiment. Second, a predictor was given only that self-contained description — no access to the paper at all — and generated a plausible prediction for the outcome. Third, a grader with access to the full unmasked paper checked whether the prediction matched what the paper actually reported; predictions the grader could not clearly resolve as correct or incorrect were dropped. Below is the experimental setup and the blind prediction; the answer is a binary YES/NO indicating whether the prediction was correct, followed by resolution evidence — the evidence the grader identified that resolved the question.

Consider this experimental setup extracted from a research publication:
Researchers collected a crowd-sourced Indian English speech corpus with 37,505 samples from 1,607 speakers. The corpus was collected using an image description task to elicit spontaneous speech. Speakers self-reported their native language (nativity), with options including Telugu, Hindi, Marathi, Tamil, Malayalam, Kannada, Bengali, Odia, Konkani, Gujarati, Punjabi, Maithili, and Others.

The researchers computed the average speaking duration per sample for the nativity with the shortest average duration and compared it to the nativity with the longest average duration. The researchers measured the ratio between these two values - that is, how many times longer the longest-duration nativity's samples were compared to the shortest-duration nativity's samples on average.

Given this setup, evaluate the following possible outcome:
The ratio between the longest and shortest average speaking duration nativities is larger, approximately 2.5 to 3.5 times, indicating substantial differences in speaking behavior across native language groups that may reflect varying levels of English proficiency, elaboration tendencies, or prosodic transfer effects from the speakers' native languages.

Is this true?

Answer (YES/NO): NO